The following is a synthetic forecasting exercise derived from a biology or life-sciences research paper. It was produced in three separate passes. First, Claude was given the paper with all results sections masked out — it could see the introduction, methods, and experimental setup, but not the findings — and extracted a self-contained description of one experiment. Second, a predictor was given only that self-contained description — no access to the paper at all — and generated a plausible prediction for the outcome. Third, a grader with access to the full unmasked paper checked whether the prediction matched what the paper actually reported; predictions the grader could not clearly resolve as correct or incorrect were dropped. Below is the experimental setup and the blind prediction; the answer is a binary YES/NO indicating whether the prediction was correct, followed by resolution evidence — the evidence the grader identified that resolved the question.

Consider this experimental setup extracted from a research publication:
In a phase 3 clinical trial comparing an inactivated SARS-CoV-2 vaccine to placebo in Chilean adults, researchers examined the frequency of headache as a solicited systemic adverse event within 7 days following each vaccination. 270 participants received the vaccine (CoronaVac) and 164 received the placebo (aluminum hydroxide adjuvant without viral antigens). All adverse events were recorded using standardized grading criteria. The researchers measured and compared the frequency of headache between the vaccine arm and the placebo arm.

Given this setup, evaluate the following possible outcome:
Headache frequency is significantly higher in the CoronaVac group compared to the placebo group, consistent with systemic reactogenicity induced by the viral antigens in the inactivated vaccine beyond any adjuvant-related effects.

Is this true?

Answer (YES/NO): NO